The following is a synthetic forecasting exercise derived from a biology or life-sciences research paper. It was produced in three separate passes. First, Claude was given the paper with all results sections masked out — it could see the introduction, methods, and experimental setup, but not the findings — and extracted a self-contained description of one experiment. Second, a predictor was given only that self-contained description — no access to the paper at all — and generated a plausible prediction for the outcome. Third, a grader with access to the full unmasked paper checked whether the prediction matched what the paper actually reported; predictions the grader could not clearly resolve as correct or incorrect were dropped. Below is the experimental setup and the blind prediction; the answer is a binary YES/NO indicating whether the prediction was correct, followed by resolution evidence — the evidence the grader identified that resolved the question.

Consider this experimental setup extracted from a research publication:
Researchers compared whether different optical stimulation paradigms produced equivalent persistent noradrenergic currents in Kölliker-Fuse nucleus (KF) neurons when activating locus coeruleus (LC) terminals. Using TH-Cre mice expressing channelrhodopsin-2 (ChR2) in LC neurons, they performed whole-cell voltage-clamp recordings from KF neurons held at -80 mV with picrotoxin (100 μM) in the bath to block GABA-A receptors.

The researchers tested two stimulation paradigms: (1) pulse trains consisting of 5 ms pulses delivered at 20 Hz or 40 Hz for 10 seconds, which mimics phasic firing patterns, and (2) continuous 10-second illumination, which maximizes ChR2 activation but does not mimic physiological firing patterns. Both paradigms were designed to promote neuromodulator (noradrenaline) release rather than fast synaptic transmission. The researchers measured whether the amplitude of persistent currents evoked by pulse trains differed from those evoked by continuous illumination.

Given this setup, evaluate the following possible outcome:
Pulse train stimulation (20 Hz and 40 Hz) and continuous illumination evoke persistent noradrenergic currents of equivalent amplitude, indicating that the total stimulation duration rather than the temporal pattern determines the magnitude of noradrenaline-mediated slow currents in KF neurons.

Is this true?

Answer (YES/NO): YES